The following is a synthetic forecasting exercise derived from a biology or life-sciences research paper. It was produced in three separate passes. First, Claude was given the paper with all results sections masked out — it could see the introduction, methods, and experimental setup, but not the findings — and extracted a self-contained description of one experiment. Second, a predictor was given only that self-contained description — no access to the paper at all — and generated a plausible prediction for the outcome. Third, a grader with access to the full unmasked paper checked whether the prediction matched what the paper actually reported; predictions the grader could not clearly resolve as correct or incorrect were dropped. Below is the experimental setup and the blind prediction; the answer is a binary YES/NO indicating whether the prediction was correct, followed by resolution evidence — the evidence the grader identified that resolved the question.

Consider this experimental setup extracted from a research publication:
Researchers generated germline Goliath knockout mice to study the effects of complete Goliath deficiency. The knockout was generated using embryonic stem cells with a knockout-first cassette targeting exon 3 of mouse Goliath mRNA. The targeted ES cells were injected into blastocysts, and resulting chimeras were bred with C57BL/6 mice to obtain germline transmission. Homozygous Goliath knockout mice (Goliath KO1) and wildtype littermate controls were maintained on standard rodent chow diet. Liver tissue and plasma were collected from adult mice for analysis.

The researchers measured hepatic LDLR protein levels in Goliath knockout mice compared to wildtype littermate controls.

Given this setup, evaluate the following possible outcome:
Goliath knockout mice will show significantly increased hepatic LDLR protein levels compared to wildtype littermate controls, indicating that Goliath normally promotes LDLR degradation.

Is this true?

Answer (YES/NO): YES